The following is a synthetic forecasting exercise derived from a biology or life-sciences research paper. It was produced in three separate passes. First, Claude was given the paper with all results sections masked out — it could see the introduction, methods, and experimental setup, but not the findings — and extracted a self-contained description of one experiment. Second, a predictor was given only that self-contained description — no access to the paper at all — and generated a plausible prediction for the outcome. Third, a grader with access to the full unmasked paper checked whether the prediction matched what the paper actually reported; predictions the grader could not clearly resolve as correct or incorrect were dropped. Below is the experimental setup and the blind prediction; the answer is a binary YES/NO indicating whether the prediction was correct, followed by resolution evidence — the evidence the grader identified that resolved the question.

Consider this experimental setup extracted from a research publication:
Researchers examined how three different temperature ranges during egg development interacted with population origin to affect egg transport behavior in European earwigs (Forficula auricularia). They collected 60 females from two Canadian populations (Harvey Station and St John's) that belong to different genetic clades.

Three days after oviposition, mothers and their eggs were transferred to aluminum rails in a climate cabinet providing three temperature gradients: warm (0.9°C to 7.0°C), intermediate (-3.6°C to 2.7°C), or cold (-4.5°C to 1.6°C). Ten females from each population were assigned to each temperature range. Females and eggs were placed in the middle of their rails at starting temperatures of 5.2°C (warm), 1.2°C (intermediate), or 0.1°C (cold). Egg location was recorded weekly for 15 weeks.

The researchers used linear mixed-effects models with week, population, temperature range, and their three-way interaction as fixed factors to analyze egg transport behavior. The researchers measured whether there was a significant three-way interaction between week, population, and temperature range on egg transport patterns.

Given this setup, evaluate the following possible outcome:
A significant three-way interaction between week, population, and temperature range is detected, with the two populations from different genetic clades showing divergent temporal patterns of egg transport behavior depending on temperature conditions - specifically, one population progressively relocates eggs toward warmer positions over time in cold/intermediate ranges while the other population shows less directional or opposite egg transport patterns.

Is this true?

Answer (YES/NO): NO